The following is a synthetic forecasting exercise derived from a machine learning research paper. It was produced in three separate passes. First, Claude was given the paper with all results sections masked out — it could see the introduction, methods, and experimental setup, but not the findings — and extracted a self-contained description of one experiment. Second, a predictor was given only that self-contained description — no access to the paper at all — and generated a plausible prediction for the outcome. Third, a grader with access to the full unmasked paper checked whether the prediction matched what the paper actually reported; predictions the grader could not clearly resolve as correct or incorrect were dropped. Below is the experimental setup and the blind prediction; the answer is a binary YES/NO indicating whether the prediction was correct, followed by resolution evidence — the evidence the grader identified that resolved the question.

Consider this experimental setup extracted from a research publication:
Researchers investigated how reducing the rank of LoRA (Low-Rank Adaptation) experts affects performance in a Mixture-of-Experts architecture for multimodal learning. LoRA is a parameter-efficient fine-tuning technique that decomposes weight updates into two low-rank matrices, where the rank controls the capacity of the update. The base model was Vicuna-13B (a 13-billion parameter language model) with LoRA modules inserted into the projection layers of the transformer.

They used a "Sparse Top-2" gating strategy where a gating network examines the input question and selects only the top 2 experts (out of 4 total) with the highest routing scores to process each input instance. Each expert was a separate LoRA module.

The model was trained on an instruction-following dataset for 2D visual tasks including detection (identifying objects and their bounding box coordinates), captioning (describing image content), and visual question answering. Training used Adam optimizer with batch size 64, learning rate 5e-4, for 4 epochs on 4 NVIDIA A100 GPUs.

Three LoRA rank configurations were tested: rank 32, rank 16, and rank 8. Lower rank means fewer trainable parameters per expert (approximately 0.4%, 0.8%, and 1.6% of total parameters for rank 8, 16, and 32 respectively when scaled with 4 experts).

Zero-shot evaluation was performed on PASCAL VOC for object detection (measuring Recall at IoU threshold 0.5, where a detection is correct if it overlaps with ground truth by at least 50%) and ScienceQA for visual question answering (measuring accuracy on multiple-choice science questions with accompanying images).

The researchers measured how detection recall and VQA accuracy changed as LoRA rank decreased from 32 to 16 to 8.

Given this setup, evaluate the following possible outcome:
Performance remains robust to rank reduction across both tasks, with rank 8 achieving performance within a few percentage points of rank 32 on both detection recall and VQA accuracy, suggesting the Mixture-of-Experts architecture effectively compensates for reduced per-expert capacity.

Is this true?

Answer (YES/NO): NO